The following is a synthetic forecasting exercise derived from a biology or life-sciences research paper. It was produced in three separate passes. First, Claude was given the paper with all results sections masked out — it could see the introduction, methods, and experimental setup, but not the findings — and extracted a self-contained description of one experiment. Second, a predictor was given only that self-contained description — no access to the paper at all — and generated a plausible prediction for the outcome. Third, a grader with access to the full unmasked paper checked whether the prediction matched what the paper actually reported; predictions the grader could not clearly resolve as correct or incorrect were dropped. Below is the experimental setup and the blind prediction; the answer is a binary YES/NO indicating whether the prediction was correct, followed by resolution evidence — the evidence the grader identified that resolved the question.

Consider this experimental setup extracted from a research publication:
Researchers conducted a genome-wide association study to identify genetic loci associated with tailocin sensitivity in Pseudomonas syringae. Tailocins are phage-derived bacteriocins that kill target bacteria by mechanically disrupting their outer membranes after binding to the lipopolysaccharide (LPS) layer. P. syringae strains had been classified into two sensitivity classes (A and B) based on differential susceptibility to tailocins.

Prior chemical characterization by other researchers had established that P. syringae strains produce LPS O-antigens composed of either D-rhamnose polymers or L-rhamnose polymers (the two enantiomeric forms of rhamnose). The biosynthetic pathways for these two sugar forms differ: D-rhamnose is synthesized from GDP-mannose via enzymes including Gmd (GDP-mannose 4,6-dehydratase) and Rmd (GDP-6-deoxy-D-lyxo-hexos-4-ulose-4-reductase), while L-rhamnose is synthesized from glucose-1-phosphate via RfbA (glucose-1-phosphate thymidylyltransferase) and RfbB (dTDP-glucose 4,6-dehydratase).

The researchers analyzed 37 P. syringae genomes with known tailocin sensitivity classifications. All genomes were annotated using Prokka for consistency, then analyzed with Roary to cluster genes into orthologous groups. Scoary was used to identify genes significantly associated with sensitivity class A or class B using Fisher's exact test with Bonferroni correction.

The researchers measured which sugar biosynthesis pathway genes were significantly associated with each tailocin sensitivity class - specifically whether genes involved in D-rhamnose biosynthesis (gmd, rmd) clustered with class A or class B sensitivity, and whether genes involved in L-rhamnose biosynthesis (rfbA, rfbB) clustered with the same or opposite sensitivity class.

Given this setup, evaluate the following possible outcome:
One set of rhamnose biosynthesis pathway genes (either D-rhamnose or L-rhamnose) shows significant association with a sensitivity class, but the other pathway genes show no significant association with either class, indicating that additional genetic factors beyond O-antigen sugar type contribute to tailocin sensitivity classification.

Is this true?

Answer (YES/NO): NO